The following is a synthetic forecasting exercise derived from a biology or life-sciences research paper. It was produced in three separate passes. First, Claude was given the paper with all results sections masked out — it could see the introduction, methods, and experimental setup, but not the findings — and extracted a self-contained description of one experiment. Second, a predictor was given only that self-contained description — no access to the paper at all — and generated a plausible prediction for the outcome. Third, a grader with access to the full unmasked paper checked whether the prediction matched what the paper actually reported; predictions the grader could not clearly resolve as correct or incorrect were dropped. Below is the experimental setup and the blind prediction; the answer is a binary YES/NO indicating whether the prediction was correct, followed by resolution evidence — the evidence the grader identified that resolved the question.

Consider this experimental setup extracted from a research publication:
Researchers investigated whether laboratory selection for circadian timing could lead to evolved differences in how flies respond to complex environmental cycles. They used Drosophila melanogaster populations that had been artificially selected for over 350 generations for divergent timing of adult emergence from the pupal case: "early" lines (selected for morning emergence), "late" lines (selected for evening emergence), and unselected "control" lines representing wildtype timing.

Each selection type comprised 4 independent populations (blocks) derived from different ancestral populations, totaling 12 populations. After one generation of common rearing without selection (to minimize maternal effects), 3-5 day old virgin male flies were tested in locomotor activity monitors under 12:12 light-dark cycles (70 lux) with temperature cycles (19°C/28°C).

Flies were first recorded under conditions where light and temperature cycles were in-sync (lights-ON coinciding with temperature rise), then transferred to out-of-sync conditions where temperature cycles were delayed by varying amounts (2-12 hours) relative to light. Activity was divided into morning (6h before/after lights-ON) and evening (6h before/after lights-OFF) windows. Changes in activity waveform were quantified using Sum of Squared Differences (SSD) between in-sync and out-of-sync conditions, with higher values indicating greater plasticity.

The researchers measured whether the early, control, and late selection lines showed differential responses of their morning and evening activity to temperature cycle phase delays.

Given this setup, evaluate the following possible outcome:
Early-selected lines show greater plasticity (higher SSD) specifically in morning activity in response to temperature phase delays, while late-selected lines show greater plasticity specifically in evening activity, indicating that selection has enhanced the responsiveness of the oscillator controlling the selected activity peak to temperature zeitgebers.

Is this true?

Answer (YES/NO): NO